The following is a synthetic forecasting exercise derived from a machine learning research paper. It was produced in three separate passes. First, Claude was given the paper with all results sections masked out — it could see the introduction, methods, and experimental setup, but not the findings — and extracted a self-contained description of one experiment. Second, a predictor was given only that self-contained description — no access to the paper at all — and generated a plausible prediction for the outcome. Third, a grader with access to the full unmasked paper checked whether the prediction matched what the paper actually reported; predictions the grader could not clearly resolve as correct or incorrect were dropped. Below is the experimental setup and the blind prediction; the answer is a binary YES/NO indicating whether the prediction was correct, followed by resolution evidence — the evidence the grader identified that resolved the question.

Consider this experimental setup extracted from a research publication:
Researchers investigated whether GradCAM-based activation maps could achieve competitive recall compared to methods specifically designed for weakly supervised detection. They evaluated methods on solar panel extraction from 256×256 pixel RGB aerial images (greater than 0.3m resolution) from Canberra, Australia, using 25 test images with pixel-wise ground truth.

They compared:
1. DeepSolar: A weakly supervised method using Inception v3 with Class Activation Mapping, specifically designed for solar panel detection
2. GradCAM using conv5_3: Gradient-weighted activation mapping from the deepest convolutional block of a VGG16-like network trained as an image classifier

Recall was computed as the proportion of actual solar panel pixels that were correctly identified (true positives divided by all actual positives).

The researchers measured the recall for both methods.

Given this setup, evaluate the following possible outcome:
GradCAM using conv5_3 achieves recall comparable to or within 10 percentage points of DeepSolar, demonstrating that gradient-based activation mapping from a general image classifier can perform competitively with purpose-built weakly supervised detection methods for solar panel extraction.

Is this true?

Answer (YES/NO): NO